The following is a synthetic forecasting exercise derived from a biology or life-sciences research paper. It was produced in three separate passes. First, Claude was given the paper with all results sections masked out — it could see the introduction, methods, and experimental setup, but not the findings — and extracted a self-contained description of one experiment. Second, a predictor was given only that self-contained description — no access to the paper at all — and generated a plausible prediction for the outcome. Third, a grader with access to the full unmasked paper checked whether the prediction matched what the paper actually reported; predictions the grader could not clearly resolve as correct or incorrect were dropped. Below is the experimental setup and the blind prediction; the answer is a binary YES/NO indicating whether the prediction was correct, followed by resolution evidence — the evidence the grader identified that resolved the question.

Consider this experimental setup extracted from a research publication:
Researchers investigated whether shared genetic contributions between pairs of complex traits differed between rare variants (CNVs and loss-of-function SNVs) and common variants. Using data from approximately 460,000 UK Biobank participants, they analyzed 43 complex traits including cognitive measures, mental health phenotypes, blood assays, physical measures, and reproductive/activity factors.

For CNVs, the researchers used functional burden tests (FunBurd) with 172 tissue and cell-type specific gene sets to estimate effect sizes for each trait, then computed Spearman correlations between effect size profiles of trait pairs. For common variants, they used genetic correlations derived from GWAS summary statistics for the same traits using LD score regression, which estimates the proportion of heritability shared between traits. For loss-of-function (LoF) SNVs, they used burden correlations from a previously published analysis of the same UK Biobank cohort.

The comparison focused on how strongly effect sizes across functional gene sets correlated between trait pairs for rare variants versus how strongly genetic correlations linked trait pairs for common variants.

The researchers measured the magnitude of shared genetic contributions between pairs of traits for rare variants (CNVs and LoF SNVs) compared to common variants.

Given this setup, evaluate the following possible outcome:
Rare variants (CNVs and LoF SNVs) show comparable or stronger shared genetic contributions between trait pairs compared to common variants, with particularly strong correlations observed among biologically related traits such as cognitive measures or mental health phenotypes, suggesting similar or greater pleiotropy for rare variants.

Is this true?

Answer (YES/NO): YES